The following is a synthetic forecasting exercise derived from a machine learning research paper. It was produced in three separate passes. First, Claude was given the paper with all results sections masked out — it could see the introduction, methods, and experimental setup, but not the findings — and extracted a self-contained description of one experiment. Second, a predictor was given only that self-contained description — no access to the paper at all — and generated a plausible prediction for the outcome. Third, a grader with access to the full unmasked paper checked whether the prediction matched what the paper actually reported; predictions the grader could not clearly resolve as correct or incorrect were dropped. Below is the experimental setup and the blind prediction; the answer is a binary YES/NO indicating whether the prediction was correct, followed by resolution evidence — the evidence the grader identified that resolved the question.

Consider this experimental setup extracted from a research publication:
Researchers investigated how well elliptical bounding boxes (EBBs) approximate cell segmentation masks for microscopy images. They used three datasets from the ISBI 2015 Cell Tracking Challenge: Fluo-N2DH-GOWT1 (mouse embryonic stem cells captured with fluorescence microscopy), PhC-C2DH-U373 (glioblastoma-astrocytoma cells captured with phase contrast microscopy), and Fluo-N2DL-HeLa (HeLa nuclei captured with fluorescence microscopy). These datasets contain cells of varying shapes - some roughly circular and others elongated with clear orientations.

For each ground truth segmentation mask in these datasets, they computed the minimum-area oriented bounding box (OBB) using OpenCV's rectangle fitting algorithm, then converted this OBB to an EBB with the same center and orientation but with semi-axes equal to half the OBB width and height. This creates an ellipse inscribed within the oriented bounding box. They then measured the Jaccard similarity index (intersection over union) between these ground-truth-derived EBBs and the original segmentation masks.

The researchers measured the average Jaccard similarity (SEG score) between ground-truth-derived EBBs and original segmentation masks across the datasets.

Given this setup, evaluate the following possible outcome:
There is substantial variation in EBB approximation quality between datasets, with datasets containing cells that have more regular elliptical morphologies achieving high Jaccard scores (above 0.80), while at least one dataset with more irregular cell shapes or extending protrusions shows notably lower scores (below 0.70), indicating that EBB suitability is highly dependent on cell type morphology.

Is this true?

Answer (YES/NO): NO